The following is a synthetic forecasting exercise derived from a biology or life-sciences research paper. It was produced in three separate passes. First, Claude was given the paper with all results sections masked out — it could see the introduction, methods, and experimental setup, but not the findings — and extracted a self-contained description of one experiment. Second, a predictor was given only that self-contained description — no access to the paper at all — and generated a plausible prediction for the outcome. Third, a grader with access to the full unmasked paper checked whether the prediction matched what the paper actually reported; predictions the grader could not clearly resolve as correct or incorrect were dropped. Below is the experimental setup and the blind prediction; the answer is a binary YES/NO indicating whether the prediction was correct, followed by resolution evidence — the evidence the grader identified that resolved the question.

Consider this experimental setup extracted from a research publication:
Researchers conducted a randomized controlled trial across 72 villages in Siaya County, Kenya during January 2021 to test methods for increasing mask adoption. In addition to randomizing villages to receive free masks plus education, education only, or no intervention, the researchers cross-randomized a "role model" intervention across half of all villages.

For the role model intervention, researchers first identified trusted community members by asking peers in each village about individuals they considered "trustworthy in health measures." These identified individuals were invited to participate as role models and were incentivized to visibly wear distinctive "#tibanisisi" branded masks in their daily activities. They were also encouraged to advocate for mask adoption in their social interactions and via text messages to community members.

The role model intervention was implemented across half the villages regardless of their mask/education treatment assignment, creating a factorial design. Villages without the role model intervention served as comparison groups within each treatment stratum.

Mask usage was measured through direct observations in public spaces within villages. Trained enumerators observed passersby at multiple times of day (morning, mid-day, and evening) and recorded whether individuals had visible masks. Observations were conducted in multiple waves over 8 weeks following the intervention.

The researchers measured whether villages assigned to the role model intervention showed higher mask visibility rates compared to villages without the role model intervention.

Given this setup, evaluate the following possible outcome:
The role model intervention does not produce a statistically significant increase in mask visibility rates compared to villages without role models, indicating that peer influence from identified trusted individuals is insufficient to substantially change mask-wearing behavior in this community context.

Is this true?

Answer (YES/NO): YES